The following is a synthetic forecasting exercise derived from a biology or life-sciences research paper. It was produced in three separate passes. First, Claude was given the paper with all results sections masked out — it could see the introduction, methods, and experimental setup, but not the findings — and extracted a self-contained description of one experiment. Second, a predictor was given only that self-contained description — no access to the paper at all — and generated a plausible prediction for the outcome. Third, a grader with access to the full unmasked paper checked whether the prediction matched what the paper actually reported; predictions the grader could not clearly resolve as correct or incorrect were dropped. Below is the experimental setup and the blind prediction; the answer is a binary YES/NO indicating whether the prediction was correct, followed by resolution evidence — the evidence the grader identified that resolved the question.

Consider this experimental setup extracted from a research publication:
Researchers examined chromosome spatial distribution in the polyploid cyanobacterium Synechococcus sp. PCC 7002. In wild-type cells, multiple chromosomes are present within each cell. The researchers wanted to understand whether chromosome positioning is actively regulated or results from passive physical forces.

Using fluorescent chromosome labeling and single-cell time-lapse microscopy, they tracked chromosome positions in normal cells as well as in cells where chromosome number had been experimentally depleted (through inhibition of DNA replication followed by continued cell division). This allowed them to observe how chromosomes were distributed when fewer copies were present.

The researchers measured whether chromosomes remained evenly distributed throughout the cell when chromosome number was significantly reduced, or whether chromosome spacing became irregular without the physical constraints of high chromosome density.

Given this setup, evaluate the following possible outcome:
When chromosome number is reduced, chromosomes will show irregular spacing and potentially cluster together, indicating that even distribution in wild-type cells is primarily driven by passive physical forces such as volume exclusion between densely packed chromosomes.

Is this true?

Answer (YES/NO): NO